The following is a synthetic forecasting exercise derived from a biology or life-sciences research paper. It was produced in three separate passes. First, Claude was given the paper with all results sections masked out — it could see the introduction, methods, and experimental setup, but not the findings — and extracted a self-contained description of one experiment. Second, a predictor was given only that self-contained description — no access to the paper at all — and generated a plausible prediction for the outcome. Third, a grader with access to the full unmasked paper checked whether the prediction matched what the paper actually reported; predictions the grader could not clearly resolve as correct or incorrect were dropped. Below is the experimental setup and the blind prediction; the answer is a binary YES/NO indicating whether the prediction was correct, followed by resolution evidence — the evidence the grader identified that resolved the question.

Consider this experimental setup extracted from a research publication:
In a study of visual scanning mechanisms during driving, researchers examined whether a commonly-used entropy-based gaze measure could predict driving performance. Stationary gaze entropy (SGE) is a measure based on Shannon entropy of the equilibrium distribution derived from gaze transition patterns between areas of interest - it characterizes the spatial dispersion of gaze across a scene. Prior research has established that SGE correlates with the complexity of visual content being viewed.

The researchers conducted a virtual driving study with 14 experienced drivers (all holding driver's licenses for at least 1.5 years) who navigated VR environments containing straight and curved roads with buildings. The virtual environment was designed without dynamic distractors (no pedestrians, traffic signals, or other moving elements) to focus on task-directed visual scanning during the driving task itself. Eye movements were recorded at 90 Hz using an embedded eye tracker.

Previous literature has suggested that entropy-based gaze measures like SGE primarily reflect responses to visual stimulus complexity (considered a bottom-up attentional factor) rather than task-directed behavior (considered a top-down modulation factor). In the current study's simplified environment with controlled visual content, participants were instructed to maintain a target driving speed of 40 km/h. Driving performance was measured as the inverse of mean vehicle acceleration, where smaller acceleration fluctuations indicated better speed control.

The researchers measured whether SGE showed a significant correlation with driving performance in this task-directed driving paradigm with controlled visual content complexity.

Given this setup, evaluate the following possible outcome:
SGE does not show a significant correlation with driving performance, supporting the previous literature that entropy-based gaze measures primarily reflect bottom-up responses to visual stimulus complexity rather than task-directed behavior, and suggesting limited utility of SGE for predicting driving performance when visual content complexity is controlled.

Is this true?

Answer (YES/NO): YES